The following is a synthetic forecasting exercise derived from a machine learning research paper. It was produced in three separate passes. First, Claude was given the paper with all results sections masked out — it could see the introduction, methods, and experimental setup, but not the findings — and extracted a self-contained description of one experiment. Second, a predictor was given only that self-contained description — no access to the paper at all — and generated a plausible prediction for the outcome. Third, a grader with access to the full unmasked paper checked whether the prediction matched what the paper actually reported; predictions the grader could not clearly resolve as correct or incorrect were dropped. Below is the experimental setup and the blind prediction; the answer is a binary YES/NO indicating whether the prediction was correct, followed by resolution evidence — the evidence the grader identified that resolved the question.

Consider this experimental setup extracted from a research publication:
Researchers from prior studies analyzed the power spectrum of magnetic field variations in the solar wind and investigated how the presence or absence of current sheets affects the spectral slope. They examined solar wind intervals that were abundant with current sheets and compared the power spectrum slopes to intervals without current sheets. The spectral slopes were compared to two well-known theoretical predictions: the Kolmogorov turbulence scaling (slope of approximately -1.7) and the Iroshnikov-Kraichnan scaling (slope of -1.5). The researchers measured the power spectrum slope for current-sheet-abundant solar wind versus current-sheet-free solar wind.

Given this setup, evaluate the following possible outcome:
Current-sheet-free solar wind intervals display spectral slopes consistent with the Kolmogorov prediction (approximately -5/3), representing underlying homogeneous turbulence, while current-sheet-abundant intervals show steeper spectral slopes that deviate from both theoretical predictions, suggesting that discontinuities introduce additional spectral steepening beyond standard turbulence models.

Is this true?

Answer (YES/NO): NO